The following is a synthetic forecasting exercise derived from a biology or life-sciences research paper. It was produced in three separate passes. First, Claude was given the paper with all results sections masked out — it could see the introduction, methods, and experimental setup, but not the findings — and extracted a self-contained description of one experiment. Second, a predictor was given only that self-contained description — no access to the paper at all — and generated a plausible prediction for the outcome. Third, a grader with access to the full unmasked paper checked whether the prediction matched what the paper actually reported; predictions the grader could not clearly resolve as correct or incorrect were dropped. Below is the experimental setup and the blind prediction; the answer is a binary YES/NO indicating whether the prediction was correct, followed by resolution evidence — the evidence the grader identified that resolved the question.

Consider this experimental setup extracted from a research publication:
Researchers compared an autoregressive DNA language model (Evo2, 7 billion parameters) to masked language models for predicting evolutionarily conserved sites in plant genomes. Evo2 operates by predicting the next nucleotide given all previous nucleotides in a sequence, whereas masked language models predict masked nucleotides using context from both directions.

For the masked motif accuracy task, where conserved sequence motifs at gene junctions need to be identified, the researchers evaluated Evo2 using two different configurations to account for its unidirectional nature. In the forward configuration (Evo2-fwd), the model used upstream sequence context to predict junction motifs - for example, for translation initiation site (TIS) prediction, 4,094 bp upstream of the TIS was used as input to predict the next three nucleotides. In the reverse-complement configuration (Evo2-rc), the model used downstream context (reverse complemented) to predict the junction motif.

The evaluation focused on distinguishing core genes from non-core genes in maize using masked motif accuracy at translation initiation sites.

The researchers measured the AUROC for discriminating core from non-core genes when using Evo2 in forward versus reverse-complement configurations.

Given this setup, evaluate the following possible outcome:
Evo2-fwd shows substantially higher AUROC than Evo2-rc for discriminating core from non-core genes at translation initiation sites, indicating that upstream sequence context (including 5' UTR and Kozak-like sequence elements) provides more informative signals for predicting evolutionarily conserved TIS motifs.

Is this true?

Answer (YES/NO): NO